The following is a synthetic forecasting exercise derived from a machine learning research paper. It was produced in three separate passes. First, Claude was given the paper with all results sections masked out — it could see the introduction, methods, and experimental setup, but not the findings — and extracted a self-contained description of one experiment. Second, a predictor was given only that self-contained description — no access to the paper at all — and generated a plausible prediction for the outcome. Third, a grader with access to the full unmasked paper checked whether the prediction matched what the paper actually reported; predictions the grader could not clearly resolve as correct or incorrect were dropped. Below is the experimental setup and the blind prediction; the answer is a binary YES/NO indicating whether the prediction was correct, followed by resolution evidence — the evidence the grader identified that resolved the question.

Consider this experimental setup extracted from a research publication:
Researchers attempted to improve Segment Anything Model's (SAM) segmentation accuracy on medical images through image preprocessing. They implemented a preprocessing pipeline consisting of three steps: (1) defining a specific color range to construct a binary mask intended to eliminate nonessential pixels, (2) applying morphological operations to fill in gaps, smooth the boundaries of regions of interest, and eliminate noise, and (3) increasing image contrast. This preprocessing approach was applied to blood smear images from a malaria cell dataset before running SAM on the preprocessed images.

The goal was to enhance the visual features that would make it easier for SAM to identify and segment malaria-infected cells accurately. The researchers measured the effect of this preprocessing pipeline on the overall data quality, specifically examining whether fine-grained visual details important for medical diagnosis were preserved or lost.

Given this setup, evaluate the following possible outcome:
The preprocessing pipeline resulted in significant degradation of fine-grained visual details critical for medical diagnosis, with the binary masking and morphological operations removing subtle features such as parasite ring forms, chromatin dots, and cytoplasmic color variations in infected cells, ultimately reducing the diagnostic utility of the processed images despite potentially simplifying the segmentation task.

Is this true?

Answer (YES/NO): NO